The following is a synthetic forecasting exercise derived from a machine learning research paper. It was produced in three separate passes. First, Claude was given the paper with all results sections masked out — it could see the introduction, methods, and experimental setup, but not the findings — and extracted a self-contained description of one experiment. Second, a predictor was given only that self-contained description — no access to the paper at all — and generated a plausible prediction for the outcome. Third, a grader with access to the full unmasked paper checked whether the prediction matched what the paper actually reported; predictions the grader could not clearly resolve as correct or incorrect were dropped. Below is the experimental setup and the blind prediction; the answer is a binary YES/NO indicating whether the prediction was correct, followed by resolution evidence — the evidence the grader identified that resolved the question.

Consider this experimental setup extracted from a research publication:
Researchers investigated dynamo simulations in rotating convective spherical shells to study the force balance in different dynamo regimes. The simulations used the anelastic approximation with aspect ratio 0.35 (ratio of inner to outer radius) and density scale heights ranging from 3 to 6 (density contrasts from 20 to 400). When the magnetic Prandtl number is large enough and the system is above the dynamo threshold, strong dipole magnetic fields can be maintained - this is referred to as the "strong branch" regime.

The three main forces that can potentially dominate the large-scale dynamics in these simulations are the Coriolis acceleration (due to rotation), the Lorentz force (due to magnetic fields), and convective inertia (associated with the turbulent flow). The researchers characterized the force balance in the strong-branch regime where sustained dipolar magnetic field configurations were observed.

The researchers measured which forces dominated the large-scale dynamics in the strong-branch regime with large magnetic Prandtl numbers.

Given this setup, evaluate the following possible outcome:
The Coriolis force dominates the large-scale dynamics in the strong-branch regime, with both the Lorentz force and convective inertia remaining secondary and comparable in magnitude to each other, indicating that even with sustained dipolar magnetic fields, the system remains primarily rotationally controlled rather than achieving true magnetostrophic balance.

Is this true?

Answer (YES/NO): NO